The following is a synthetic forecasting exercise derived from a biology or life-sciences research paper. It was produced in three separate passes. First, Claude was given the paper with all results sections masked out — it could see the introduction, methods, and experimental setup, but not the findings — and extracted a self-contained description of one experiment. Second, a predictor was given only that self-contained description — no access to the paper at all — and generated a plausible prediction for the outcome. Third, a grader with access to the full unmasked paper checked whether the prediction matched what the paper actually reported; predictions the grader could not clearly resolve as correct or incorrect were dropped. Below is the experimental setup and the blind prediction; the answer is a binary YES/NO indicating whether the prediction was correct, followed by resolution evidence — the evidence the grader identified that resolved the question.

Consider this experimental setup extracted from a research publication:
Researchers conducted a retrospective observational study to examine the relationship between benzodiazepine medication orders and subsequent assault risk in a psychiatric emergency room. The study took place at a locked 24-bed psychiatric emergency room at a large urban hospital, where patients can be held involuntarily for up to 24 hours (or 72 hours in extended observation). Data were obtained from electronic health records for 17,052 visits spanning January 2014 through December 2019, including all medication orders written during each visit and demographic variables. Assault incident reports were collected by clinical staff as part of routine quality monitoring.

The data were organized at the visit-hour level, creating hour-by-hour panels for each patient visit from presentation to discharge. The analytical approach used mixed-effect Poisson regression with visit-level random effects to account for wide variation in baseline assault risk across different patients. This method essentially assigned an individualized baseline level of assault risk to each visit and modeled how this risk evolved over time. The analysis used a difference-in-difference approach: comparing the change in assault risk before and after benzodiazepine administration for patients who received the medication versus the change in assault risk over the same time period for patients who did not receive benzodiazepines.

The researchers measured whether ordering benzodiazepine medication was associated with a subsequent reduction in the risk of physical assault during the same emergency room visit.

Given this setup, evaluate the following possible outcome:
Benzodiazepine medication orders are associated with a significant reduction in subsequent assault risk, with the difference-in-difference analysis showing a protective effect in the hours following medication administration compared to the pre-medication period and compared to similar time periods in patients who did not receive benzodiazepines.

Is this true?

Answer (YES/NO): NO